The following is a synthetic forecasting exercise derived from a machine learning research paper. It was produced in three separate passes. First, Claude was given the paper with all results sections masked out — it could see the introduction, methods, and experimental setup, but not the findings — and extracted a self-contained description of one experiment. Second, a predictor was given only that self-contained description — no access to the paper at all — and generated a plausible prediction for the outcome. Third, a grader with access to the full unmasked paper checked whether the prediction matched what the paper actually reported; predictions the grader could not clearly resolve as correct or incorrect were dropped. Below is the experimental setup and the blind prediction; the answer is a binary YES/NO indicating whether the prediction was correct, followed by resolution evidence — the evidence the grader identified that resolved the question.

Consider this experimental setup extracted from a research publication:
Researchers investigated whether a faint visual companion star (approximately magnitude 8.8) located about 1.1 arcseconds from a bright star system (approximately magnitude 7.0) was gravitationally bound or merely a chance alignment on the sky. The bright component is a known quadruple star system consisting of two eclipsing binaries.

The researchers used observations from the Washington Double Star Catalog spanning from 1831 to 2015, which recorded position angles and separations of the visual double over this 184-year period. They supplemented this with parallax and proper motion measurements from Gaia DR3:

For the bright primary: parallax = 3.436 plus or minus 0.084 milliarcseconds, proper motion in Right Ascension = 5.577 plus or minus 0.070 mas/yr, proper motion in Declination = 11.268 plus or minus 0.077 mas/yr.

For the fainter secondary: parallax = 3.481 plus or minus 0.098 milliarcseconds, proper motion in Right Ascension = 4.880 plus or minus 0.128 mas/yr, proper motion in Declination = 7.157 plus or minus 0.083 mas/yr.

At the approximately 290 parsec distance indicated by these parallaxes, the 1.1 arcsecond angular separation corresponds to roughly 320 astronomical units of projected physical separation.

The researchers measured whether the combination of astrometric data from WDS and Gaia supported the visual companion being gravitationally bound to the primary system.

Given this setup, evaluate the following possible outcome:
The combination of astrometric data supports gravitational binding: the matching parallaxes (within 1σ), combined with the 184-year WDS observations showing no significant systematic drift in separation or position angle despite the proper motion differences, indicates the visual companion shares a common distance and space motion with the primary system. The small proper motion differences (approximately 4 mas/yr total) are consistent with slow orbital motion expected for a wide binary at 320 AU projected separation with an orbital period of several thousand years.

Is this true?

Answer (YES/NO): NO